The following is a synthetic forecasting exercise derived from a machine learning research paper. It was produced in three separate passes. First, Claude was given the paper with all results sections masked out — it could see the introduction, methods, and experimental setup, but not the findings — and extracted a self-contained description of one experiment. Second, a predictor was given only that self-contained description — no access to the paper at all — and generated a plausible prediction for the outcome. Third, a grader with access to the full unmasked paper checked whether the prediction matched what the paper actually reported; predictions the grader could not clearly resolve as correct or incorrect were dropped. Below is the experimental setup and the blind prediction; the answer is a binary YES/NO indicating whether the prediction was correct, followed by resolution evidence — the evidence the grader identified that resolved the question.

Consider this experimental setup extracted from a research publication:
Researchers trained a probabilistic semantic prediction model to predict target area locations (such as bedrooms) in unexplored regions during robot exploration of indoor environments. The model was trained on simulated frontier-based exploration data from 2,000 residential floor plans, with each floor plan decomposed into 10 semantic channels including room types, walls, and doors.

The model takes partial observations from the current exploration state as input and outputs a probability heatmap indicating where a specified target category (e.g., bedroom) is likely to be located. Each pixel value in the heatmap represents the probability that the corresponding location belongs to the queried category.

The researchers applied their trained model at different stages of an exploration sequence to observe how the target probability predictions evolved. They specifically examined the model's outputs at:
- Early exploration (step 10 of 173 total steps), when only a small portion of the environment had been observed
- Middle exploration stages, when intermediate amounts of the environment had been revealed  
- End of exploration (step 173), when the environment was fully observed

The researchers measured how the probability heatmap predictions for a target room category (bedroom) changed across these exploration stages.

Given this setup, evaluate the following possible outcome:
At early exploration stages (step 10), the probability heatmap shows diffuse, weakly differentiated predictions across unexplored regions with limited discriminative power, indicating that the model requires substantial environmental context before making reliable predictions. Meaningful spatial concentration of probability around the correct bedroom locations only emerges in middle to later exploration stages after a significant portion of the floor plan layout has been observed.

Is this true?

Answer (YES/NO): NO